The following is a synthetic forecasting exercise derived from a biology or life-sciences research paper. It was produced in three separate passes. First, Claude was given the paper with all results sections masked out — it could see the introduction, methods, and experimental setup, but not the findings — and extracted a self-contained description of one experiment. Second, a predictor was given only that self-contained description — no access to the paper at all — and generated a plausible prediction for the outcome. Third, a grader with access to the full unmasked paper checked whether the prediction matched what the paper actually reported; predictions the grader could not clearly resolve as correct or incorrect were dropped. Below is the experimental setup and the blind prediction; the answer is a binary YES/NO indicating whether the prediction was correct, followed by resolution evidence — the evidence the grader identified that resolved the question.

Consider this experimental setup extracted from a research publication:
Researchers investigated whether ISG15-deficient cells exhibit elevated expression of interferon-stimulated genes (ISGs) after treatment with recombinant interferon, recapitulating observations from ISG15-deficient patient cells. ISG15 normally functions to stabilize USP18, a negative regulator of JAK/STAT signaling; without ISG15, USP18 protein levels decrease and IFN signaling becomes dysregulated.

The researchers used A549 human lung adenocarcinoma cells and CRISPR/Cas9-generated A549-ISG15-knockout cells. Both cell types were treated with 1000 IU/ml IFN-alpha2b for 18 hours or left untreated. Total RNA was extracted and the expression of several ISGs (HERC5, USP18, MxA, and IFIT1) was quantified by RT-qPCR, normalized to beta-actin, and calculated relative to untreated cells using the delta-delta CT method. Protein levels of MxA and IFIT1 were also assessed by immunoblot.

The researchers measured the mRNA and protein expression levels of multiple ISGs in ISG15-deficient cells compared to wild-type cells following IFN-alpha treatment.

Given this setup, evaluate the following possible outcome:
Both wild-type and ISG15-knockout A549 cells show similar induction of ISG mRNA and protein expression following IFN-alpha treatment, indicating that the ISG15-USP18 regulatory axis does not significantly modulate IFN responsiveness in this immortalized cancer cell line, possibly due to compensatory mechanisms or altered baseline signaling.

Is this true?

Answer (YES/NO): NO